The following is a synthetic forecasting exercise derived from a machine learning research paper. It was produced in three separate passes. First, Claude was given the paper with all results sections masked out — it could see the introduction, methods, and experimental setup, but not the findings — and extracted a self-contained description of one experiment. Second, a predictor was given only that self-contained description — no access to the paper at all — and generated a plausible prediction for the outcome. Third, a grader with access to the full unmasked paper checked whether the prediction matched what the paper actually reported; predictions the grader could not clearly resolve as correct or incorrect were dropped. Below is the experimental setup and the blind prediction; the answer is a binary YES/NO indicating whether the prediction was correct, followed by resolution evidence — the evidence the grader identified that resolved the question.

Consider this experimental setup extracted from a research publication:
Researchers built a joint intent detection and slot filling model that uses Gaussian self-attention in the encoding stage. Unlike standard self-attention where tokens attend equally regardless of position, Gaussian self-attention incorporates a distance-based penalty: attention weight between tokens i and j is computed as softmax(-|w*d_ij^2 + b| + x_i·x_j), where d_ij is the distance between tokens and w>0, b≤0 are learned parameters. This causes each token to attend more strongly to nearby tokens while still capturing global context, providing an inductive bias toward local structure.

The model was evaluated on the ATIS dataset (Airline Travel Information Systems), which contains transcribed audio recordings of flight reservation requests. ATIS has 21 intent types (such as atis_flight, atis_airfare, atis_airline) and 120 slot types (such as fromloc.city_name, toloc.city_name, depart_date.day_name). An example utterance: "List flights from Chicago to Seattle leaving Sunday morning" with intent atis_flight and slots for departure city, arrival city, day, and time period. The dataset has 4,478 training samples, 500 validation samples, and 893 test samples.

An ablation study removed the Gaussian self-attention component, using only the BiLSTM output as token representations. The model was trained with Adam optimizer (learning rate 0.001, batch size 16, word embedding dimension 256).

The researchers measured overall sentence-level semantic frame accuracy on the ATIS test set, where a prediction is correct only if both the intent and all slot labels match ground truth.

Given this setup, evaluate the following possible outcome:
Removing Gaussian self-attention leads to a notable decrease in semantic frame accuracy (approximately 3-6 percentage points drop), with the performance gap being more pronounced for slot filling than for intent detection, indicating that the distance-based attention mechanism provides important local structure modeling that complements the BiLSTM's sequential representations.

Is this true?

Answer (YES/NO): NO